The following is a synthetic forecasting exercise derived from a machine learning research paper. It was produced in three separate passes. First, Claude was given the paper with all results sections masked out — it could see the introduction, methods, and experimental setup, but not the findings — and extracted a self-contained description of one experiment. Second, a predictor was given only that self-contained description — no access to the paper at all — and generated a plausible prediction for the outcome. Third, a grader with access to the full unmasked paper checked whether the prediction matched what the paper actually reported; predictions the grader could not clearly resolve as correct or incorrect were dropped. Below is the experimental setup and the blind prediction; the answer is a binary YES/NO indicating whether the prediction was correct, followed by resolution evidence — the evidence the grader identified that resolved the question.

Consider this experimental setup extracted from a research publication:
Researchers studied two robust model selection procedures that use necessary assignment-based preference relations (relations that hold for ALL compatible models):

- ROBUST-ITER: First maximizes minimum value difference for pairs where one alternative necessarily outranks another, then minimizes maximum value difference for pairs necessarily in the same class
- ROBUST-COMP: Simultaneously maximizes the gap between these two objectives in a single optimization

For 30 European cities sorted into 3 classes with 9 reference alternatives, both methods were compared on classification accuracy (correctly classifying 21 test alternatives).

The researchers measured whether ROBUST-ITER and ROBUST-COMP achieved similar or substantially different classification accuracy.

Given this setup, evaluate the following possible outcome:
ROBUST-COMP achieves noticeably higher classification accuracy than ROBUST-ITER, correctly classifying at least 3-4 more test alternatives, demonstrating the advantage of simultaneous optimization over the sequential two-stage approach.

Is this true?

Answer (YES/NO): NO